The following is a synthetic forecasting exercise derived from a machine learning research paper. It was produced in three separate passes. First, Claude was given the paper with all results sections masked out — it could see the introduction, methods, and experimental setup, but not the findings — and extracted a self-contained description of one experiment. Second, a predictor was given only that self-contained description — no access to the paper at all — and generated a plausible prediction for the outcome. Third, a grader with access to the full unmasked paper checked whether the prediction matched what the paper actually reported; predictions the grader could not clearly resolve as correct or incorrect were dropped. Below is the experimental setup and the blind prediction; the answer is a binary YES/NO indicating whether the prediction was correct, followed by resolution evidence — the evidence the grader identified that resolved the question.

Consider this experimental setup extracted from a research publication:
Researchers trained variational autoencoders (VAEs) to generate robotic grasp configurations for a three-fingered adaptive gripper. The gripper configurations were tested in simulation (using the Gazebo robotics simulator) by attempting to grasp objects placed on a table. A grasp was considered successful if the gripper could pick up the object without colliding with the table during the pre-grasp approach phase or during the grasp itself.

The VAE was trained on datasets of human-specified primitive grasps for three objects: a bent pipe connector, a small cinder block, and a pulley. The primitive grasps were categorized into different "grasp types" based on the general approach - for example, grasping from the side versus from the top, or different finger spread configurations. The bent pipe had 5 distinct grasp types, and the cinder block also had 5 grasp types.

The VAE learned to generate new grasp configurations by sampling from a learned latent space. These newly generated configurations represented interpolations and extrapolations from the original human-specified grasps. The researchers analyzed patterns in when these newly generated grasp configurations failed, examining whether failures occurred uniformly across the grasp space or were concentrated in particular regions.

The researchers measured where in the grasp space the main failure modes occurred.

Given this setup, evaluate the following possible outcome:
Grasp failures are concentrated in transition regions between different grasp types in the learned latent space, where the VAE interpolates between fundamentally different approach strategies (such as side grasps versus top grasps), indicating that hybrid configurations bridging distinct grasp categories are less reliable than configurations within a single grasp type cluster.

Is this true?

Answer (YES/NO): YES